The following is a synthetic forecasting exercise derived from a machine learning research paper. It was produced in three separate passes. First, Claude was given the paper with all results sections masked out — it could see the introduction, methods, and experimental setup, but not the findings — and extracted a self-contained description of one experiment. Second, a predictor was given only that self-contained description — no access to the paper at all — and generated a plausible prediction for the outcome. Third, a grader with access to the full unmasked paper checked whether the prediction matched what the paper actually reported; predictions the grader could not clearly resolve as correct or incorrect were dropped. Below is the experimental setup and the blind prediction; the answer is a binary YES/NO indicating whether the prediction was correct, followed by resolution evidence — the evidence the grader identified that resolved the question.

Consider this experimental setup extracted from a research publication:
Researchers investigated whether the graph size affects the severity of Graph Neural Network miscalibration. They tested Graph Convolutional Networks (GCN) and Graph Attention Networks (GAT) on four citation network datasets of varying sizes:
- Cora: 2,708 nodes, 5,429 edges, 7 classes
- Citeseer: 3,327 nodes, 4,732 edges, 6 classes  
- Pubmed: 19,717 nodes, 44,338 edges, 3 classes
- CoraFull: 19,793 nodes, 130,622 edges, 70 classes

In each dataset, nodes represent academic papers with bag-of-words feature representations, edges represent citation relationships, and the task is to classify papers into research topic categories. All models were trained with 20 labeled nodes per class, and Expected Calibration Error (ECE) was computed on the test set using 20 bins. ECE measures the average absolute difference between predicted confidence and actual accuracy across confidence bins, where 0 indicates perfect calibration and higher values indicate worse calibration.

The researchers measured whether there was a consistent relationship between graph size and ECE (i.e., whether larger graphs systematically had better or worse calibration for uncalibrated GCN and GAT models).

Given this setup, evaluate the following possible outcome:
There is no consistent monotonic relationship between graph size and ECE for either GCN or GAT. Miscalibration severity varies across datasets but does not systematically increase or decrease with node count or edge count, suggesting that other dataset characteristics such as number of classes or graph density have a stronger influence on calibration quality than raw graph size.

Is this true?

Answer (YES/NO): YES